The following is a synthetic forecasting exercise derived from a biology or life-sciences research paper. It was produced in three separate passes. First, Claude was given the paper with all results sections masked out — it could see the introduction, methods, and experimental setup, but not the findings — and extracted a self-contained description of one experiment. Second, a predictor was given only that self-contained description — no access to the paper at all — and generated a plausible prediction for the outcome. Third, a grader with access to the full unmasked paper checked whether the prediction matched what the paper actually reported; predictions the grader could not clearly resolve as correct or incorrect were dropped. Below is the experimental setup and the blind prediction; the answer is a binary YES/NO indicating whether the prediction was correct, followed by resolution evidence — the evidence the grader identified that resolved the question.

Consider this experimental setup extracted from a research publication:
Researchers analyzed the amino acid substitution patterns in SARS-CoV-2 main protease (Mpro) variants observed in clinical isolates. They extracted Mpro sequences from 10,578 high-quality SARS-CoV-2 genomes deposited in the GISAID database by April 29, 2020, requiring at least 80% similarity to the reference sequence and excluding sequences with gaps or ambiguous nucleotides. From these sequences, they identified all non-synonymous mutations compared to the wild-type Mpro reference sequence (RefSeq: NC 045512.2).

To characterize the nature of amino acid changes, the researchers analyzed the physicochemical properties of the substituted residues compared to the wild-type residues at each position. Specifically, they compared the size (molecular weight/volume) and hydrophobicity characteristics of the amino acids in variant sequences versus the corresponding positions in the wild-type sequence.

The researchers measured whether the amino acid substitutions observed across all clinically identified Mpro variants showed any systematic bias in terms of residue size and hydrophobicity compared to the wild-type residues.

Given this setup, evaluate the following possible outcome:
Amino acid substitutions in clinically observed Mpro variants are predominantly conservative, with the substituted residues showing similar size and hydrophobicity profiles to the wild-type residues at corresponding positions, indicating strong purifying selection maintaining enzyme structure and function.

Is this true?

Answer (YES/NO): NO